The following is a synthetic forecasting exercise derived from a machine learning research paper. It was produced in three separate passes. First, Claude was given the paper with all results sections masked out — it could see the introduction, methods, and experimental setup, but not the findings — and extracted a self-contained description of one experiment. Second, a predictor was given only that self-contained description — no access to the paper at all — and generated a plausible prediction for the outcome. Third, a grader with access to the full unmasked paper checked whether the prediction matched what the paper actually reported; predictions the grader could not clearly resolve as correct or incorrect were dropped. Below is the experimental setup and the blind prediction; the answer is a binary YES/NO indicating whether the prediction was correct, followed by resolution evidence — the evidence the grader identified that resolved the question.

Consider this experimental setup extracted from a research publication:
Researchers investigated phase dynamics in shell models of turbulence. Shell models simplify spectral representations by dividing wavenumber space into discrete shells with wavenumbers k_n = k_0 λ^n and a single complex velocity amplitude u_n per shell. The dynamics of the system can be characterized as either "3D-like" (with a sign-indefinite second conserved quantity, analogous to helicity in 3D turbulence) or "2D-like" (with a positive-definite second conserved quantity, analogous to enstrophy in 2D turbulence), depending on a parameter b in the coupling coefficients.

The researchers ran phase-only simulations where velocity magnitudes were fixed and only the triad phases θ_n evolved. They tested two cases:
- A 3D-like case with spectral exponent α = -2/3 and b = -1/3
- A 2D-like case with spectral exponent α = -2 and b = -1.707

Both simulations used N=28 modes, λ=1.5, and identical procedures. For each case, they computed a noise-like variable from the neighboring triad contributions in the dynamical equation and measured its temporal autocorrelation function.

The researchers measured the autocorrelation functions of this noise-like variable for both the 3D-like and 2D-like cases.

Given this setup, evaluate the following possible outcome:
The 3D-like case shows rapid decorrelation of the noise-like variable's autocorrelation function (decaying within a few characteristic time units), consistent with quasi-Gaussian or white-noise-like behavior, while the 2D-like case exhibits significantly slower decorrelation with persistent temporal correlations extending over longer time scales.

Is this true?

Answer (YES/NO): NO